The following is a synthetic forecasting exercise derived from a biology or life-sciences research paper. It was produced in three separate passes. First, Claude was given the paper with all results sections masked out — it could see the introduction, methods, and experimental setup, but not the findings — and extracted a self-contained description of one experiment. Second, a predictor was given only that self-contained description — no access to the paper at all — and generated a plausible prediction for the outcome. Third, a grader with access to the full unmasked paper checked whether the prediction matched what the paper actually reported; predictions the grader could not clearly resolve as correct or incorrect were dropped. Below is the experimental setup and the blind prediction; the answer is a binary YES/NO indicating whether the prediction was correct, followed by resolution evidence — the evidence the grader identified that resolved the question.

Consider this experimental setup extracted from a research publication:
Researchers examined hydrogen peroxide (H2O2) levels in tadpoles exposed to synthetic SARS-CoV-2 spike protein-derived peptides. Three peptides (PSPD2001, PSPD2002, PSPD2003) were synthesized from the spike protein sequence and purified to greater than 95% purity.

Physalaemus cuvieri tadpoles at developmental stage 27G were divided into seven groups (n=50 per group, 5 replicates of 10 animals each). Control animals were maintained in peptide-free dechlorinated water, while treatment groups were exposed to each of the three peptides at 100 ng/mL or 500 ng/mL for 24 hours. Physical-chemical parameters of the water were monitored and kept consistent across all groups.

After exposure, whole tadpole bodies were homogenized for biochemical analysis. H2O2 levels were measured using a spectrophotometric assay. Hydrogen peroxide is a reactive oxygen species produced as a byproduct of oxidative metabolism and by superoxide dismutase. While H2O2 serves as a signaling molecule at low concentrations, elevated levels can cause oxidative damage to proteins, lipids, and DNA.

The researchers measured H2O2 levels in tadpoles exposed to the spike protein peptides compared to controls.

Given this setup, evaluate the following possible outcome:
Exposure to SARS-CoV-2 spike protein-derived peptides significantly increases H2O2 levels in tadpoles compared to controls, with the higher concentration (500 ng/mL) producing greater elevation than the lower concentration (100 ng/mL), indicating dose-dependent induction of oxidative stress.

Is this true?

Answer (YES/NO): NO